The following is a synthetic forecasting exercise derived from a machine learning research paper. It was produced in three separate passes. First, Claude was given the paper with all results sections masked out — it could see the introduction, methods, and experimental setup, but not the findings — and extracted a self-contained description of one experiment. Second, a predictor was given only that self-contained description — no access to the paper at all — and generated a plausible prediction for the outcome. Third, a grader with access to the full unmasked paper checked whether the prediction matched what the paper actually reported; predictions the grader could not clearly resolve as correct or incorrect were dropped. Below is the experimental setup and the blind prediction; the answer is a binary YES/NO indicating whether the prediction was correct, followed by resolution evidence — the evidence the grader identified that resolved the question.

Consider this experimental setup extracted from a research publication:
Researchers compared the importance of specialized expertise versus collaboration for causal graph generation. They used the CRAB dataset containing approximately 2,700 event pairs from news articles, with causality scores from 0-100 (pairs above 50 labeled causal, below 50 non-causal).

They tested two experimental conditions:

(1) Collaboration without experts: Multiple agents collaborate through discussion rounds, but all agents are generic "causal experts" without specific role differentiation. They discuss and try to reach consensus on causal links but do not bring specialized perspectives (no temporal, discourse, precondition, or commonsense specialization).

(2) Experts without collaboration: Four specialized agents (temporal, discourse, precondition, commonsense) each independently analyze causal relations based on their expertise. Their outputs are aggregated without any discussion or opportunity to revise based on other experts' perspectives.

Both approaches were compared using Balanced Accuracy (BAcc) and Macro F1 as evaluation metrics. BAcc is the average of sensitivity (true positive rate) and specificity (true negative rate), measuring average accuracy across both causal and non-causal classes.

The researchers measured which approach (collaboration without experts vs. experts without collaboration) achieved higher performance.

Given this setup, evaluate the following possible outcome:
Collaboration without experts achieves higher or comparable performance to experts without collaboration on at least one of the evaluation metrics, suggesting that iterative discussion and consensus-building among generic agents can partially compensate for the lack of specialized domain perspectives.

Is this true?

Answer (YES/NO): NO